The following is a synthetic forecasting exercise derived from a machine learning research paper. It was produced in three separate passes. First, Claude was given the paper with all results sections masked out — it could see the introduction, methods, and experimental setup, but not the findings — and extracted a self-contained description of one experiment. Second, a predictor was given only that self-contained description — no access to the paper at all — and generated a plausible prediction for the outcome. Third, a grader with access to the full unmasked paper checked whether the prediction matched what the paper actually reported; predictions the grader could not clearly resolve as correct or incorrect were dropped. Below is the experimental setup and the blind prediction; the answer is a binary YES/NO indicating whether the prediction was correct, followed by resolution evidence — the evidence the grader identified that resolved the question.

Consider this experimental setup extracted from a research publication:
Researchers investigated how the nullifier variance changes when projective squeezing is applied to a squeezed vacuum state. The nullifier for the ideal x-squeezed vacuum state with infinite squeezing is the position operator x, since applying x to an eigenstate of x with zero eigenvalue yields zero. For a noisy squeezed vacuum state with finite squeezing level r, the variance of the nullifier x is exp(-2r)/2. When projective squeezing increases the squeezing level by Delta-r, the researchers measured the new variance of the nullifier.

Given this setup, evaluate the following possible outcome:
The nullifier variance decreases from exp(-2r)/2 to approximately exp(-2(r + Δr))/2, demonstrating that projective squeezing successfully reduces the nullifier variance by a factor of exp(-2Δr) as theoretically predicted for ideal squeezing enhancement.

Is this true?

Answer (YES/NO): YES